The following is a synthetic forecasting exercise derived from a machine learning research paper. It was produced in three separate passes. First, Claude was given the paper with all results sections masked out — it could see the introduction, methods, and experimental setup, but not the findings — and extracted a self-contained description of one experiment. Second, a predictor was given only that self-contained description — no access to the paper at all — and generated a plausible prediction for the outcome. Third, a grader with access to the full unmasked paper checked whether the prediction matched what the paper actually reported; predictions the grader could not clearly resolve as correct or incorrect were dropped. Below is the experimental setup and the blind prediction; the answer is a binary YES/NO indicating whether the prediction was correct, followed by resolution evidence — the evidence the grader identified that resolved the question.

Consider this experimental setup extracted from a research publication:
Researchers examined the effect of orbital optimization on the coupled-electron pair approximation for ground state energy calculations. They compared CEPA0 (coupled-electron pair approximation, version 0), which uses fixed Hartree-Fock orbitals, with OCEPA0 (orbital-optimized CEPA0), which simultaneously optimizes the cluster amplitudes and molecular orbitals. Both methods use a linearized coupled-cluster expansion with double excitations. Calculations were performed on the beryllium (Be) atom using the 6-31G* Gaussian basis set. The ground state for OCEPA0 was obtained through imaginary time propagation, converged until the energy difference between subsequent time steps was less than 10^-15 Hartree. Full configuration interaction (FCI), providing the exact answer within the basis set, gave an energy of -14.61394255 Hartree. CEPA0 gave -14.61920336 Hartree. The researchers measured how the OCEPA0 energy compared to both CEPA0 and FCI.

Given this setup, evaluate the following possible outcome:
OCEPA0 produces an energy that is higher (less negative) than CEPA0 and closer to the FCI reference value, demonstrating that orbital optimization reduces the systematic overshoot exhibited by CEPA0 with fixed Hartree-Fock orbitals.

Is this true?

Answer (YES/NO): NO